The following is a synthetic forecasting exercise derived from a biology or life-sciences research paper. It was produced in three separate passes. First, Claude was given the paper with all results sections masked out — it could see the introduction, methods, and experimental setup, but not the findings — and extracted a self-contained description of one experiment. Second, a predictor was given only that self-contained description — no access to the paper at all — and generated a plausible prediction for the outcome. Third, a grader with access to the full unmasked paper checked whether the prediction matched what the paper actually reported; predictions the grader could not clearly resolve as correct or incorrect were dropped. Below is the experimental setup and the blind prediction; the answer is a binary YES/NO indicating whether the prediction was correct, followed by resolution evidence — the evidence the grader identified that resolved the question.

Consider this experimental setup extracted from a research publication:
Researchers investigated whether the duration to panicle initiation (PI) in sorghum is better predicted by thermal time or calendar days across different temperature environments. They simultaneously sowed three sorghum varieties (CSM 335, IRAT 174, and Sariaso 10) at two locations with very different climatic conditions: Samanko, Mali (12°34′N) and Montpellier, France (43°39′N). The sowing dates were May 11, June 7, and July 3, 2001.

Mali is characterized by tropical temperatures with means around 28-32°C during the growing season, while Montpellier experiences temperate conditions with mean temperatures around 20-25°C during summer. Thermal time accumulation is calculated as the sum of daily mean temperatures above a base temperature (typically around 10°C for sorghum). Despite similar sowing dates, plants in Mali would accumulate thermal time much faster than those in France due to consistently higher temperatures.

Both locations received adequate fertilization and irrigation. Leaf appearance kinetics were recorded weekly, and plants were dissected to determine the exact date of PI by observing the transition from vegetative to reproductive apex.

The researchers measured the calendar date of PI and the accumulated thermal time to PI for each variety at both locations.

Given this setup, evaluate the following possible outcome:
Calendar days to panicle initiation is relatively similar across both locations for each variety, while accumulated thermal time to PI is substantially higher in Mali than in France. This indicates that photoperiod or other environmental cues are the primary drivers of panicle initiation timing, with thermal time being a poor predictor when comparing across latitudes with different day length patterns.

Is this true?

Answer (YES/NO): YES